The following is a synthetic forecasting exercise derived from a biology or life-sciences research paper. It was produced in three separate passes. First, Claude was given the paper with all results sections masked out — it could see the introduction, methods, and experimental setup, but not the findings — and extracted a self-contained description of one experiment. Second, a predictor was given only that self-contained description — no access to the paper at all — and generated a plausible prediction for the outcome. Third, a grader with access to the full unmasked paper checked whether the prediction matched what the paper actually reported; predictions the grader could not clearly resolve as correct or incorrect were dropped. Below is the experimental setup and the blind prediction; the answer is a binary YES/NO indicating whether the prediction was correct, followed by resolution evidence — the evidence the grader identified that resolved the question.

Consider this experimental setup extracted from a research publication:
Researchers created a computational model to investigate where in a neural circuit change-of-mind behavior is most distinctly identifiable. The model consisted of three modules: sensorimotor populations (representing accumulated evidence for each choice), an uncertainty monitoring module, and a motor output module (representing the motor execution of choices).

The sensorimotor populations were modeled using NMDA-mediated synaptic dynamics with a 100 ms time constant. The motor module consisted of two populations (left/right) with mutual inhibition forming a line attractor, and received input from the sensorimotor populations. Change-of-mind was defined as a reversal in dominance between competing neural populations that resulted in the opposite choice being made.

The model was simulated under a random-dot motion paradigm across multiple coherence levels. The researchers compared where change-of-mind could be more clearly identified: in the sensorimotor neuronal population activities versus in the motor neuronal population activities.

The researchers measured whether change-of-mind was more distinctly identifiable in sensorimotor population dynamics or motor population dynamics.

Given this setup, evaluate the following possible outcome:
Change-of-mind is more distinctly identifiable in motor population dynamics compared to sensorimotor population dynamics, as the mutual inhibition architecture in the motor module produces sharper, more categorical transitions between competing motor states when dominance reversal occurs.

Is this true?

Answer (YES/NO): NO